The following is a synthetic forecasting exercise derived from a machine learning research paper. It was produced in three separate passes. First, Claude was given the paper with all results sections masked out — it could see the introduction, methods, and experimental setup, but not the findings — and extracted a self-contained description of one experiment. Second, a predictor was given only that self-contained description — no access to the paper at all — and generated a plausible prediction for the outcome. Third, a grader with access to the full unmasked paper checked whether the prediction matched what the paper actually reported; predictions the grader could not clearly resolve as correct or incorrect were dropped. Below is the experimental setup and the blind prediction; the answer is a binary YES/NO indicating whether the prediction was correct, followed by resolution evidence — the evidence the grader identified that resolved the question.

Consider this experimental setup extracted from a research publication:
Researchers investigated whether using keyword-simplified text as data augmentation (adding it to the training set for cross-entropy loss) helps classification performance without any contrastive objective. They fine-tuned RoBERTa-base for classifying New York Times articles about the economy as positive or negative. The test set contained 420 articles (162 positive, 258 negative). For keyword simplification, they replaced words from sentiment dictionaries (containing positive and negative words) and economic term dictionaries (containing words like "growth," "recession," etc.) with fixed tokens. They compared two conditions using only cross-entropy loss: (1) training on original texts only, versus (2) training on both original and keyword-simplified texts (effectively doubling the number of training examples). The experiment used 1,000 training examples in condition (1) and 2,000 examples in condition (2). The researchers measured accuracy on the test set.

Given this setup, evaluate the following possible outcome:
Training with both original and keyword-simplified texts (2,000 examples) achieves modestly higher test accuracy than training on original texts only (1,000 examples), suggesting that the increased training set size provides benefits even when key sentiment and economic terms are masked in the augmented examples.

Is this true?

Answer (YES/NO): NO